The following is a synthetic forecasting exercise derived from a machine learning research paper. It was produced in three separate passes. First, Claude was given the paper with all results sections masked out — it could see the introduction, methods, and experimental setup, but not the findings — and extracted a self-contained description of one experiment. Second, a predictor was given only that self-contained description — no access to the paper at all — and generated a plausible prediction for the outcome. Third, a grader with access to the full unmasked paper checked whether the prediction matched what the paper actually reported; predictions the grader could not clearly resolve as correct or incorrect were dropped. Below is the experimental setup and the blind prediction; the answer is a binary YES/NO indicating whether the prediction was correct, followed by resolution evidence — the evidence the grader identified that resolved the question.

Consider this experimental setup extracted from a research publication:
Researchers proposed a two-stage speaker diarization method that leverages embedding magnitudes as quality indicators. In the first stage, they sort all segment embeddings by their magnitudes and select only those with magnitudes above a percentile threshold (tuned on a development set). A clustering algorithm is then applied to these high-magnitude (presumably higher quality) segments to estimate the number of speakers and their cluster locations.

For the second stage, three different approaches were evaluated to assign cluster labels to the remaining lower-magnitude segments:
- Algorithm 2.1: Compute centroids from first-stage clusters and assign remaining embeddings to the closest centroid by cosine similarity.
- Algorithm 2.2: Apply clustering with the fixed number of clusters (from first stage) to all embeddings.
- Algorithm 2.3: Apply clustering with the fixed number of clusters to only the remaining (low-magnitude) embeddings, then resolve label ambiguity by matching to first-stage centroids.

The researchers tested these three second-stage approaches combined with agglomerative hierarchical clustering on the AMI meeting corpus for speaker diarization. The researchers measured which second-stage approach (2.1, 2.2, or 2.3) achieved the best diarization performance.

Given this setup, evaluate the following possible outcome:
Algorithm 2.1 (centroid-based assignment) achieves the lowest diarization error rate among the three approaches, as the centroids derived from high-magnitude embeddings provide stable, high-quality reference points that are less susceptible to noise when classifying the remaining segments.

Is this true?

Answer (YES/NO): YES